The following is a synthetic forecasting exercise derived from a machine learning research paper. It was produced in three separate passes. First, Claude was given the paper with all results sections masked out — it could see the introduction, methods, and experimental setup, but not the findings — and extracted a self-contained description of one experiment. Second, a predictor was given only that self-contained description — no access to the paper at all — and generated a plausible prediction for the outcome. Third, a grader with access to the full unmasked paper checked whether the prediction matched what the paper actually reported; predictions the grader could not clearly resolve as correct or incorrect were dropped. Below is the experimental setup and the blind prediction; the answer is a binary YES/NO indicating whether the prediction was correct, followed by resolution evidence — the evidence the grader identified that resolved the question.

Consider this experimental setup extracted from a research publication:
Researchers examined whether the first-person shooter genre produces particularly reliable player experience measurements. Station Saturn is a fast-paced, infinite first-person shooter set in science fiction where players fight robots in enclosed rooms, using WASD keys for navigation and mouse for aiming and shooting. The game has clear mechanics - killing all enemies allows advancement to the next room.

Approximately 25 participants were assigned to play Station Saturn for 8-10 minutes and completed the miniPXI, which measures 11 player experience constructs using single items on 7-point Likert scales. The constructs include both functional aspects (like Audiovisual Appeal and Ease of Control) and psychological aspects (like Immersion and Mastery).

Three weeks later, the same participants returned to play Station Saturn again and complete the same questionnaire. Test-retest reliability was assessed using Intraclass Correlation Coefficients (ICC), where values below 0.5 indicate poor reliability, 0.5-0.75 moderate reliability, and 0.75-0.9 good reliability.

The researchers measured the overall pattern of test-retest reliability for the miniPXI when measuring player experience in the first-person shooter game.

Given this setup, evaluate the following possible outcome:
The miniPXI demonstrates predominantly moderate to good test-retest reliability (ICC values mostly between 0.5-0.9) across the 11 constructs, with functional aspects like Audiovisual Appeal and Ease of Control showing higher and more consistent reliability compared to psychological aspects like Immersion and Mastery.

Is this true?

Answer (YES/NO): NO